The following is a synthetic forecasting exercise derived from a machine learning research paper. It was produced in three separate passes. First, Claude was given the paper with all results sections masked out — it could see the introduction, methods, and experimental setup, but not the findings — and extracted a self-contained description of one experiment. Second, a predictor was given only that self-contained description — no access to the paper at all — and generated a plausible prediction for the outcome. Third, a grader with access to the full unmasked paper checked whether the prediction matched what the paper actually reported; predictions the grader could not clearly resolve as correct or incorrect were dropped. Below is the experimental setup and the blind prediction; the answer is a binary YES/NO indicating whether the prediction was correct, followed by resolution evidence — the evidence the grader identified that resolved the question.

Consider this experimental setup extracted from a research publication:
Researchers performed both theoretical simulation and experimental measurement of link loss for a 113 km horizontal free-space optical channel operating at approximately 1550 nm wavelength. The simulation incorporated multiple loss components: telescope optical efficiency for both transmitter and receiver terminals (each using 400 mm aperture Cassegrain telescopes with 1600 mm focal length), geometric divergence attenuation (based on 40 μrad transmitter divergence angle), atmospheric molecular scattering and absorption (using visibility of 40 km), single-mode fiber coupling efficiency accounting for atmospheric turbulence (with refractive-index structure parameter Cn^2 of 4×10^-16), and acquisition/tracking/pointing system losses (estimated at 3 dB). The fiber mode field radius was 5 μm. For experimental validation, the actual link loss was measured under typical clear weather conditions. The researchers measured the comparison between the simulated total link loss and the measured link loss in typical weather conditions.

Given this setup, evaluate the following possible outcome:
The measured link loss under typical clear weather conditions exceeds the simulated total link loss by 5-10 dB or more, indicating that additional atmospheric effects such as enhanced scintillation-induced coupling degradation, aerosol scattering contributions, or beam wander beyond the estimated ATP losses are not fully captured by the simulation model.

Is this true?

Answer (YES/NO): NO